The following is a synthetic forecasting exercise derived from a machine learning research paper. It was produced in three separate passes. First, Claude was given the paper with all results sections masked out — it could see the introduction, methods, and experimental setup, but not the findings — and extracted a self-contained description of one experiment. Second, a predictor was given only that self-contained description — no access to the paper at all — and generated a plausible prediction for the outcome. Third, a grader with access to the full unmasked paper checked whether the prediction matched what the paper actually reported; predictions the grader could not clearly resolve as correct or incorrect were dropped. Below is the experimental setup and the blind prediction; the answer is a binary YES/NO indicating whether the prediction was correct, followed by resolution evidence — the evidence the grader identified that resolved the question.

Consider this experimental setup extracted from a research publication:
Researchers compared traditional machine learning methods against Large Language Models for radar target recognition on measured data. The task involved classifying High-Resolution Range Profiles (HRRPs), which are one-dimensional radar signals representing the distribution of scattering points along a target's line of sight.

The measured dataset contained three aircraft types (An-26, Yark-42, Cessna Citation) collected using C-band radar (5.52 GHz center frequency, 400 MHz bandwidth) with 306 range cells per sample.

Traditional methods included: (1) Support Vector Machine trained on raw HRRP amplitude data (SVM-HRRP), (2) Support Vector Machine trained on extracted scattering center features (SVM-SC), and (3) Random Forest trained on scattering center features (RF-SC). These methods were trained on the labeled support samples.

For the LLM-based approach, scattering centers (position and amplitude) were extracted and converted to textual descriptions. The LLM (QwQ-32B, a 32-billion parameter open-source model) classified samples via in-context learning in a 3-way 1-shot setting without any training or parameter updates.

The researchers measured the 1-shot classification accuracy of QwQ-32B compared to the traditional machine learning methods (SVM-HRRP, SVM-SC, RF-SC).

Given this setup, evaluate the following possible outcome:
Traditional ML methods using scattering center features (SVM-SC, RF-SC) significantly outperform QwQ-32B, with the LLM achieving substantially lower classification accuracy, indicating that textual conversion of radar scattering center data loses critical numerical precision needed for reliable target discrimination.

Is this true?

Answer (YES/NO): NO